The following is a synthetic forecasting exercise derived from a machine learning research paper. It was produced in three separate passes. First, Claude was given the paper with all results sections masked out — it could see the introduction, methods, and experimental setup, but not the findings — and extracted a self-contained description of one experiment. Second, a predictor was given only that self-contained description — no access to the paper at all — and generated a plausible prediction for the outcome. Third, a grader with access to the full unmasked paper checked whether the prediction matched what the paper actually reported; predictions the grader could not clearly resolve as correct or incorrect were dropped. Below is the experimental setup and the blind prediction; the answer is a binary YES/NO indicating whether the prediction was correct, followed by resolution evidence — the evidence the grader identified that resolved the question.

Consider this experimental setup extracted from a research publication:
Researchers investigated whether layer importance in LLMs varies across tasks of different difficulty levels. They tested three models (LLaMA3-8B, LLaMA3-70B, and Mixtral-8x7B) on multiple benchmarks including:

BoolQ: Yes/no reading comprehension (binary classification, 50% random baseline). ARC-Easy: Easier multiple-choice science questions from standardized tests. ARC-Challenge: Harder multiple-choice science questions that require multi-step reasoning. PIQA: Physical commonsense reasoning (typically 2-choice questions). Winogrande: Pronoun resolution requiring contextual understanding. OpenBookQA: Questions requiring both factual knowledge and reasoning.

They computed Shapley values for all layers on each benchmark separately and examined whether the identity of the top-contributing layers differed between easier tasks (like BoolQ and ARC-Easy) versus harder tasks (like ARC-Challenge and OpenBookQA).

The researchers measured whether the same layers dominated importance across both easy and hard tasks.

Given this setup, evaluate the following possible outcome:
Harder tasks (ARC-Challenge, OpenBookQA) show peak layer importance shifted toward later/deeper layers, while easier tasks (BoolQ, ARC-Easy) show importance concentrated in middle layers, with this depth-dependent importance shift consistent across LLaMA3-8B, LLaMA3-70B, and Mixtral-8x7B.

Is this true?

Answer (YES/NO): NO